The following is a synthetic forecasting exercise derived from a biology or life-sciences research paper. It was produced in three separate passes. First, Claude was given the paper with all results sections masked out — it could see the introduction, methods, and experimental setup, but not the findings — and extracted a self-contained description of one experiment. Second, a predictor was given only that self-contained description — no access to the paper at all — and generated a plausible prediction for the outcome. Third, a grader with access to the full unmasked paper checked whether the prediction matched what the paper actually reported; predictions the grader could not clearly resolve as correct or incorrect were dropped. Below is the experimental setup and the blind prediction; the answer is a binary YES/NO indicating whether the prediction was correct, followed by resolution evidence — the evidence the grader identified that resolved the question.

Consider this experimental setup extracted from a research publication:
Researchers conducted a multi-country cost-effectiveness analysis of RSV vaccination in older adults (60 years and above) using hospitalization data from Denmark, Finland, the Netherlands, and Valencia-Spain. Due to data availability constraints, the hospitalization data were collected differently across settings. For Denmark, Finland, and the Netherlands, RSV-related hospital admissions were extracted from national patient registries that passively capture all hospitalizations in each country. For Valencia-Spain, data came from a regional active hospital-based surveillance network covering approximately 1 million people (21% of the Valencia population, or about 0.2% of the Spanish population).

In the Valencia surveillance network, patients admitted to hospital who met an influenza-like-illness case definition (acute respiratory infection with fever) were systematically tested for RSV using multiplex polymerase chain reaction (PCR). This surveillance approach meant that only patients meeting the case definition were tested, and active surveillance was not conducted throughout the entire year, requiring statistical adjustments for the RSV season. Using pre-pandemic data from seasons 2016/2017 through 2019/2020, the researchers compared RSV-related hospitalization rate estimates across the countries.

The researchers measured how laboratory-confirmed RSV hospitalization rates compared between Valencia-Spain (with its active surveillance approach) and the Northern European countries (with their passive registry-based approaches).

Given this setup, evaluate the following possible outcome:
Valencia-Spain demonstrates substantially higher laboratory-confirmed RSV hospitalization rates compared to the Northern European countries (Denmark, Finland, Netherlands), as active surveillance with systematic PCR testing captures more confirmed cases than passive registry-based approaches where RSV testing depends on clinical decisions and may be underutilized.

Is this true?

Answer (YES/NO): YES